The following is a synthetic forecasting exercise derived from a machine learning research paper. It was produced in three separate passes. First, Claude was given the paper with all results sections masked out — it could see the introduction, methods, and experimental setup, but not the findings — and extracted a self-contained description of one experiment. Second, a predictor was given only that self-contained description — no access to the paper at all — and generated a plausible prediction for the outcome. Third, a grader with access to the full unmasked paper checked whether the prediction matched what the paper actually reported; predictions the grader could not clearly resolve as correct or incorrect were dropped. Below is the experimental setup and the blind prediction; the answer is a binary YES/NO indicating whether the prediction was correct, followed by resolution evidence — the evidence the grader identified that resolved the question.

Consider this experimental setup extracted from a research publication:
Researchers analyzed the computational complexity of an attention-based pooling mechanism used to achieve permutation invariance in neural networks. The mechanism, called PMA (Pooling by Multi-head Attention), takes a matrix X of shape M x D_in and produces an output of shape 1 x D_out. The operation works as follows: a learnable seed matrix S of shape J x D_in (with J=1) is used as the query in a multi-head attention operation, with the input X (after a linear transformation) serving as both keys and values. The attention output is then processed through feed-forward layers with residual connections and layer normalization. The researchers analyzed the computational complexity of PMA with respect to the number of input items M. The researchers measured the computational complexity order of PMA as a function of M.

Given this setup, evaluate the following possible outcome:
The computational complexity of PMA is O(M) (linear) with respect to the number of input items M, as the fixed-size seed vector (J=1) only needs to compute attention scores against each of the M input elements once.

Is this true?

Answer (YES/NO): YES